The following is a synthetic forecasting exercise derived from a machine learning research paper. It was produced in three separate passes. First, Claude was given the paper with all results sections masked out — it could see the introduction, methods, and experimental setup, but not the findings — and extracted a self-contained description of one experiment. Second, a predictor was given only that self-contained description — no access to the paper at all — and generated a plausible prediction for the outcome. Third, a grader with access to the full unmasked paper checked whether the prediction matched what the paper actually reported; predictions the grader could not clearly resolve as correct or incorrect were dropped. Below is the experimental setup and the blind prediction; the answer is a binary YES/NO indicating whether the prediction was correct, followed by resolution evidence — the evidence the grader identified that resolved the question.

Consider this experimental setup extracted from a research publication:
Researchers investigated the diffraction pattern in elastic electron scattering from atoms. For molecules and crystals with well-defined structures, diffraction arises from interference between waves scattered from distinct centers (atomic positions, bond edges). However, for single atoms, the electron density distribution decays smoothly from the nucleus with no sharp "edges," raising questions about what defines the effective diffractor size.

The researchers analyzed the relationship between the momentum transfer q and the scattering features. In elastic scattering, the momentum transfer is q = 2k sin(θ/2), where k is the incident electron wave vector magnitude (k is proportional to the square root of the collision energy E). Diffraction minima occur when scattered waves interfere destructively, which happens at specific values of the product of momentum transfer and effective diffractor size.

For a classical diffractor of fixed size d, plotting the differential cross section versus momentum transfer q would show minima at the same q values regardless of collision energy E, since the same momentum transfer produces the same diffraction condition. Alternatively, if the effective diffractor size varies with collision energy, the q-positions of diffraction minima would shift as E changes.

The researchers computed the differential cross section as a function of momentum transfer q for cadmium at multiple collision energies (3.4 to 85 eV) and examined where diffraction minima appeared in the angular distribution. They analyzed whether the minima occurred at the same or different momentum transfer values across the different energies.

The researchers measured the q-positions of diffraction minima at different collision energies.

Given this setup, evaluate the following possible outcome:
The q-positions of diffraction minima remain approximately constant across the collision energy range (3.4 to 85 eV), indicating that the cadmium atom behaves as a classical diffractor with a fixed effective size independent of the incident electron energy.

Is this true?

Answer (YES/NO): NO